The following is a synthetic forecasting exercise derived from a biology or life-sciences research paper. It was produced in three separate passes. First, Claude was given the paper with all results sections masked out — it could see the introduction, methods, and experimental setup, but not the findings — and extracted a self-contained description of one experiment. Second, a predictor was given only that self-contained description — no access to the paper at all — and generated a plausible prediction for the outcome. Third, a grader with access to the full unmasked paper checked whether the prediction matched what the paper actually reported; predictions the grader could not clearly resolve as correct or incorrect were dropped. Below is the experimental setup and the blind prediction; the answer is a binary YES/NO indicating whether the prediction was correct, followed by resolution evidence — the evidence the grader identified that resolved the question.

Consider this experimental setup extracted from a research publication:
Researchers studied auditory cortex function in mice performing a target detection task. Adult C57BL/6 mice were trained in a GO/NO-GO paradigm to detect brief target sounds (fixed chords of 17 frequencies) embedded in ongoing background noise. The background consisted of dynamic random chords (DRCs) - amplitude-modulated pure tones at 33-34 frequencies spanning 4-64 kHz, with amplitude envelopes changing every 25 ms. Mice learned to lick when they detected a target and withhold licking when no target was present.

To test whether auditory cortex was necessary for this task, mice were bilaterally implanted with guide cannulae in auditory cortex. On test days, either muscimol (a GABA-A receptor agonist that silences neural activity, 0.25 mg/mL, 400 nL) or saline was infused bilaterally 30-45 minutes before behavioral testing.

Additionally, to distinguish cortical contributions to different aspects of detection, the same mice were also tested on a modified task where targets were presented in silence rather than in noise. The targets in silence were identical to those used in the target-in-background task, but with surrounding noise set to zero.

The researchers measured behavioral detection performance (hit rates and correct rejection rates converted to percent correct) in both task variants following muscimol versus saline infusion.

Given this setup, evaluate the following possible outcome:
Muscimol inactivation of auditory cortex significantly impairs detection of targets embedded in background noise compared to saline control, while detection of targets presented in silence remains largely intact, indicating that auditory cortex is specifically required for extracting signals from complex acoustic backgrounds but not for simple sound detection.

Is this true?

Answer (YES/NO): YES